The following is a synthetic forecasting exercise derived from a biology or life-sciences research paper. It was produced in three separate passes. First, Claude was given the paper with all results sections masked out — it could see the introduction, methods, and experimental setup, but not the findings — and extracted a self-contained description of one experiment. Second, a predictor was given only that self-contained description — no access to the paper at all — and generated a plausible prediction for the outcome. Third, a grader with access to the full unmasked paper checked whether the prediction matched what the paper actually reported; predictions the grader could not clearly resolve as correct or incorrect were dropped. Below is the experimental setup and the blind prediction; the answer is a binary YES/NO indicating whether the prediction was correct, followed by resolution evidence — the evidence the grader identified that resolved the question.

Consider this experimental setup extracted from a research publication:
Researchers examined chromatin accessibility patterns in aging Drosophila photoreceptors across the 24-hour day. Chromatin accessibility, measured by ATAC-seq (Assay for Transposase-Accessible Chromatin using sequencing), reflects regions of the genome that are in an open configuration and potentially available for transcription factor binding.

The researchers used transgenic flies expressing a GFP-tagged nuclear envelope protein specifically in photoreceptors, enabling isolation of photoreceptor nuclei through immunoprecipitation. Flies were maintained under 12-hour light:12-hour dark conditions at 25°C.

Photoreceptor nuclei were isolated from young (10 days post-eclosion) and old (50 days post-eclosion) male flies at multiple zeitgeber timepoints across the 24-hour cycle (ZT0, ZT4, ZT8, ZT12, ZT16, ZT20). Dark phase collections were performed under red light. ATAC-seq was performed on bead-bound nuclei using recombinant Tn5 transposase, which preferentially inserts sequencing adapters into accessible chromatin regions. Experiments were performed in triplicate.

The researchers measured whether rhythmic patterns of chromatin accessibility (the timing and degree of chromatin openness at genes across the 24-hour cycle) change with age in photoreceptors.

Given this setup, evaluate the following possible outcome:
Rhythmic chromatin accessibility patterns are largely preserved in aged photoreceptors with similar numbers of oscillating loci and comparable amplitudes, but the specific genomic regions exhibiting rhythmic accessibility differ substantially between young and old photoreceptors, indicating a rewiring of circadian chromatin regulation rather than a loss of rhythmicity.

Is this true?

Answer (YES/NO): NO